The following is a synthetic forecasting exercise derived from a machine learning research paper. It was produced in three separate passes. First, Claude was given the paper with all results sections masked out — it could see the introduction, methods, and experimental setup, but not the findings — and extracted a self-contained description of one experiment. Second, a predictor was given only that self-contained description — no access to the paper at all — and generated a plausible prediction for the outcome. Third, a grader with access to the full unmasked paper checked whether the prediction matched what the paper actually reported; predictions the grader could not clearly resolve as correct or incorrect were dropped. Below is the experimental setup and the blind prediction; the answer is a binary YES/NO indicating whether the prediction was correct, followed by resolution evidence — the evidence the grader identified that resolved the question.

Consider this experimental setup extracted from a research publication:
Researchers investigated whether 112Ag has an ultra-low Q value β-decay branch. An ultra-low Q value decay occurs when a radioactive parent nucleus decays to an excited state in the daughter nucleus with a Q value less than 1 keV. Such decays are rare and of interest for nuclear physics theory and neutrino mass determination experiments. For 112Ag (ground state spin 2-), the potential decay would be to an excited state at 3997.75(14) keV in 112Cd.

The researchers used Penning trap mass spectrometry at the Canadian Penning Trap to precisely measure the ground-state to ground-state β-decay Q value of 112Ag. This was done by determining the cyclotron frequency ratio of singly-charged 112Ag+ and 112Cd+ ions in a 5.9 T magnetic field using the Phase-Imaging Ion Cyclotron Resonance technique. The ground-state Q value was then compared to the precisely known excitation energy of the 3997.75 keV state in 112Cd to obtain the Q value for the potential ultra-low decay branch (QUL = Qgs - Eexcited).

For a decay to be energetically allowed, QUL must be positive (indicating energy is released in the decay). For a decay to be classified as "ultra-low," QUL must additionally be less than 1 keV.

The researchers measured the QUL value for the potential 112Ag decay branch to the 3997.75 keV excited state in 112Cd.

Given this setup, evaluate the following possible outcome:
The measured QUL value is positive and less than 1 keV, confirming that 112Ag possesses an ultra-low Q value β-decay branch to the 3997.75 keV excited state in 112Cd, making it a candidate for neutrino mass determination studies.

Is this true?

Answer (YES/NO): NO